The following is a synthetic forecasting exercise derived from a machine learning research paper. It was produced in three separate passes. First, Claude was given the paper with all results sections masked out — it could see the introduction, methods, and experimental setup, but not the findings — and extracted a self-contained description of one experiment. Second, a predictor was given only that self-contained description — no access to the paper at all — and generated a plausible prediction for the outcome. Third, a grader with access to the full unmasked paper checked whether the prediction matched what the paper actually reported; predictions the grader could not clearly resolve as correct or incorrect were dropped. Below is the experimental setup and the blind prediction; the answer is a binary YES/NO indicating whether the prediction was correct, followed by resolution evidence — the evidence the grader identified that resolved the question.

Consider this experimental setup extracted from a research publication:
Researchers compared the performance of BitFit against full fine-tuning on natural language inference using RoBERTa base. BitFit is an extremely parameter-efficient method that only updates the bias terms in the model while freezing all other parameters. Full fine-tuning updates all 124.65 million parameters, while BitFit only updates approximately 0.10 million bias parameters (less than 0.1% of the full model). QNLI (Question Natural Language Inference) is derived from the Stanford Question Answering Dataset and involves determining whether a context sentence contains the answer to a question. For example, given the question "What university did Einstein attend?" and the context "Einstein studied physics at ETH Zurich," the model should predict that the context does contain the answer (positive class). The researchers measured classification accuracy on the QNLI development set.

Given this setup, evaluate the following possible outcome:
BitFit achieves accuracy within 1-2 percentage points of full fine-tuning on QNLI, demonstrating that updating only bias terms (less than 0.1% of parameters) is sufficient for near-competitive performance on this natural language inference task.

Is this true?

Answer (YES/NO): YES